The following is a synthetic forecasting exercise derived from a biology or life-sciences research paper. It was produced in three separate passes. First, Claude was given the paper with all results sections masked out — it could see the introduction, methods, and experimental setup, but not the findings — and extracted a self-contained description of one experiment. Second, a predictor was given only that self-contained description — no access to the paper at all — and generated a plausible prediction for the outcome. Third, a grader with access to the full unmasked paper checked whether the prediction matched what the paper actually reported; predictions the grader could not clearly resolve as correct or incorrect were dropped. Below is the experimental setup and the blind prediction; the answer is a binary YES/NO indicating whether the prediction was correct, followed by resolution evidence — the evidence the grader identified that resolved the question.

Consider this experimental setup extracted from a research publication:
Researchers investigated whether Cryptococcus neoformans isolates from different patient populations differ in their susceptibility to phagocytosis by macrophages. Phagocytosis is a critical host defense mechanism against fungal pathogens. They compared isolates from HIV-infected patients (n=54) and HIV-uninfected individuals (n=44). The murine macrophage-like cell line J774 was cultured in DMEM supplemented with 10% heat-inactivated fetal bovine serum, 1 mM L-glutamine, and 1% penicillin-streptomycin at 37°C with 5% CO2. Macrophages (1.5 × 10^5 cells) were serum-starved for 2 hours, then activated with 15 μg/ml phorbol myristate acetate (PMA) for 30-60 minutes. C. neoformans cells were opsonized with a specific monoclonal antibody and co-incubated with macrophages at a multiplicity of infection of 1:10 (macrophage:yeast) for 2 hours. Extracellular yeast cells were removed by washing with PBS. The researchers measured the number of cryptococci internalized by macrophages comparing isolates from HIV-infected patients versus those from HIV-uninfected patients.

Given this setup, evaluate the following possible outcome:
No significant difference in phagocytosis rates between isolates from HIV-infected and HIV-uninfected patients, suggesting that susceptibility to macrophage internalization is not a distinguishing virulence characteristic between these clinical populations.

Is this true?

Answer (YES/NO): NO